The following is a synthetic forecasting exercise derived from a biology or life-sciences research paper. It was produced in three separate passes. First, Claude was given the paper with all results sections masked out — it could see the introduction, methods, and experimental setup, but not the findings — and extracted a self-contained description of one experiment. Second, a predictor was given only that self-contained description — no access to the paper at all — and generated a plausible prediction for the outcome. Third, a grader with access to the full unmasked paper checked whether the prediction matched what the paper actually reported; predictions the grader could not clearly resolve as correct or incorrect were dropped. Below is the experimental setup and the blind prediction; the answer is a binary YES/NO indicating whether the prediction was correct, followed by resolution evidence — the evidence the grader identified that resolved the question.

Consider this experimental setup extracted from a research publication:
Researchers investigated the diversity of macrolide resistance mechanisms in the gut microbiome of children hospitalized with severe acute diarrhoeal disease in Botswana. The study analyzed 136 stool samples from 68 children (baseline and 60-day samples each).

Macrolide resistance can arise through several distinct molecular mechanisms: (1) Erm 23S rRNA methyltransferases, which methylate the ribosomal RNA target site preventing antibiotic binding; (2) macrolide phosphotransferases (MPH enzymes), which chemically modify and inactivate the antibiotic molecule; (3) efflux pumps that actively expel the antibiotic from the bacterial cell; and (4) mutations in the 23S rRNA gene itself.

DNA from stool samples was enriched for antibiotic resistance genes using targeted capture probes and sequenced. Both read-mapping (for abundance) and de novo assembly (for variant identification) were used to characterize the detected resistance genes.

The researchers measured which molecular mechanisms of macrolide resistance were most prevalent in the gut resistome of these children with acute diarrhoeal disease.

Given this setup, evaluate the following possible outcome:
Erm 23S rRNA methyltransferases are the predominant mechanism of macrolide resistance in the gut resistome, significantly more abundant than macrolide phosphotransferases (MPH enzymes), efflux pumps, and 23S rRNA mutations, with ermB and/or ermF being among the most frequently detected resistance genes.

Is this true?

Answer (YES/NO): NO